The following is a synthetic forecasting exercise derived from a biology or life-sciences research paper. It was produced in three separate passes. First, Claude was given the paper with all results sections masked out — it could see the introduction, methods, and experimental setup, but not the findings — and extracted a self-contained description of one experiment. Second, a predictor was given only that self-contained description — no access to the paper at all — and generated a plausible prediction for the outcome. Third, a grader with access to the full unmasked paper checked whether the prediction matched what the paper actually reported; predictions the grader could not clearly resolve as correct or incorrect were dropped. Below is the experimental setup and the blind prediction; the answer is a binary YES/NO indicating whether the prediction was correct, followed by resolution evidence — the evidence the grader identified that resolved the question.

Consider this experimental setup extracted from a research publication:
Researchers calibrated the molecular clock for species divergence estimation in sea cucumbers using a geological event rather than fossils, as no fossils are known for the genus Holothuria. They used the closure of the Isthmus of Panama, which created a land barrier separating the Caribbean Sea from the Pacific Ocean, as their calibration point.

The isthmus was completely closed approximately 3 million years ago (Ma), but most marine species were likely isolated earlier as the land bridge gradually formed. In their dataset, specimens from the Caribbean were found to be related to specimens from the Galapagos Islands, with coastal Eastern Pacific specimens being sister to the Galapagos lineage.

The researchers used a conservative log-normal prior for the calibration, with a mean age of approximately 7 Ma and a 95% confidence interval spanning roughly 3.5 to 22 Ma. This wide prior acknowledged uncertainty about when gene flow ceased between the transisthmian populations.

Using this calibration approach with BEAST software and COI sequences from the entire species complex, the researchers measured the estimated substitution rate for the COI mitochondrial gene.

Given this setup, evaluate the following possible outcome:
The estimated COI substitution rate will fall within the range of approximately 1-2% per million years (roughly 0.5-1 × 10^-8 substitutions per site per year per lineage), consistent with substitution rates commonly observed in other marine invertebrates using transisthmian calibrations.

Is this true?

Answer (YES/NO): YES